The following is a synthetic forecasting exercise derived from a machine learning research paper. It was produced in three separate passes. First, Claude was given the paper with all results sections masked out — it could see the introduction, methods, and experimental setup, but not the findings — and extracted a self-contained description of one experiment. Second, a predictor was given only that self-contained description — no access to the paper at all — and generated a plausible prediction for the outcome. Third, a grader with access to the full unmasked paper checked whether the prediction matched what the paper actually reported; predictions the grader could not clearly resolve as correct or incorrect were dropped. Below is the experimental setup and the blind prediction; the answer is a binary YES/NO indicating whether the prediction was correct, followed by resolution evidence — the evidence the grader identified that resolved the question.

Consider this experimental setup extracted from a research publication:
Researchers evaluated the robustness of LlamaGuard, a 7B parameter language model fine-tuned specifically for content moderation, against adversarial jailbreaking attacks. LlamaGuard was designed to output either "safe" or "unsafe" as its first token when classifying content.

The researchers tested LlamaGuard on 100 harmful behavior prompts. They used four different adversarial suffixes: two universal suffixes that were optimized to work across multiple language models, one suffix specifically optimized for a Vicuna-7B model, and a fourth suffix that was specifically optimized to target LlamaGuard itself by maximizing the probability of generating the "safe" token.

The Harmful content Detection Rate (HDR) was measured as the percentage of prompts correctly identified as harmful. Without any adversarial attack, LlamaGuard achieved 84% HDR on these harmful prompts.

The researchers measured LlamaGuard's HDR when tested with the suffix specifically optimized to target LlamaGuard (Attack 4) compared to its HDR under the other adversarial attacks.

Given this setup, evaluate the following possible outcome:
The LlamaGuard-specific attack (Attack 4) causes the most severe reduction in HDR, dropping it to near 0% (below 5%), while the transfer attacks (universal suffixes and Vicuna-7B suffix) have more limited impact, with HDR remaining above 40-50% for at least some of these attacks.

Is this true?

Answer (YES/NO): YES